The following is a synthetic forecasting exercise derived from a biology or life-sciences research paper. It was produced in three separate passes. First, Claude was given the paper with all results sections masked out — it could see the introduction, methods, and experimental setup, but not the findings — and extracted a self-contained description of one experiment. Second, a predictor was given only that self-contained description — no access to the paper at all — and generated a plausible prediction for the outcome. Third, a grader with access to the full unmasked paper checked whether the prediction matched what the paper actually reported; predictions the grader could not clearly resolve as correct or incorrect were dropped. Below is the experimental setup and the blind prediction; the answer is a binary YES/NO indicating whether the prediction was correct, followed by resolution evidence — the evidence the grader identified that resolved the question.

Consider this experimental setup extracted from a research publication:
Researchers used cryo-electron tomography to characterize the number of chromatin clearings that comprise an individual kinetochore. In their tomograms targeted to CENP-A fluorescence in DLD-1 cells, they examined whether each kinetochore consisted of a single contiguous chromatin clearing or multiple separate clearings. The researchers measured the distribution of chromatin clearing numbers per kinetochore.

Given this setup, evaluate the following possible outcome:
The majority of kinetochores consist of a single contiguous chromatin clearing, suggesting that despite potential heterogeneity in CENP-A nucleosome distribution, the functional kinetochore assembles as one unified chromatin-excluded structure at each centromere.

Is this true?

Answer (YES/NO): YES